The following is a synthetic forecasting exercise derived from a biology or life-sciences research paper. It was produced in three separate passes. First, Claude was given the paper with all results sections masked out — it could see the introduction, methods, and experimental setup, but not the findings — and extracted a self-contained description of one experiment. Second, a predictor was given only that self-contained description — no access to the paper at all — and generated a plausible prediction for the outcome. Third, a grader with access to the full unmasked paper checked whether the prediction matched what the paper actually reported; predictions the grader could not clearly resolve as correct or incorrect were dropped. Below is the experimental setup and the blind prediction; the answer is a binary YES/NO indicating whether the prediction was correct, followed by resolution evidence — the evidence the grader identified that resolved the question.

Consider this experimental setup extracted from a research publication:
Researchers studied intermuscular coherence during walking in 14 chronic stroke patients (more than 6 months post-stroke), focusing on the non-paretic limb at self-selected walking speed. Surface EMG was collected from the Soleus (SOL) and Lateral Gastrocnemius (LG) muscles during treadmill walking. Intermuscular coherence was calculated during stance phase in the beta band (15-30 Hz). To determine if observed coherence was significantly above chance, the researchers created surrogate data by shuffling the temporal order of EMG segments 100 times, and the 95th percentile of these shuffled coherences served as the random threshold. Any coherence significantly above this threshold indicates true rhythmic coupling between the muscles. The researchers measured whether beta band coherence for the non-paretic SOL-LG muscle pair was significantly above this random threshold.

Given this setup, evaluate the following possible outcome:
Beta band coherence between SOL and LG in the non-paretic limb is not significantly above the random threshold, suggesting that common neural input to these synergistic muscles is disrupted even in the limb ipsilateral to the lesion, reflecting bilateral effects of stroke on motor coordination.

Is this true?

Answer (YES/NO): NO